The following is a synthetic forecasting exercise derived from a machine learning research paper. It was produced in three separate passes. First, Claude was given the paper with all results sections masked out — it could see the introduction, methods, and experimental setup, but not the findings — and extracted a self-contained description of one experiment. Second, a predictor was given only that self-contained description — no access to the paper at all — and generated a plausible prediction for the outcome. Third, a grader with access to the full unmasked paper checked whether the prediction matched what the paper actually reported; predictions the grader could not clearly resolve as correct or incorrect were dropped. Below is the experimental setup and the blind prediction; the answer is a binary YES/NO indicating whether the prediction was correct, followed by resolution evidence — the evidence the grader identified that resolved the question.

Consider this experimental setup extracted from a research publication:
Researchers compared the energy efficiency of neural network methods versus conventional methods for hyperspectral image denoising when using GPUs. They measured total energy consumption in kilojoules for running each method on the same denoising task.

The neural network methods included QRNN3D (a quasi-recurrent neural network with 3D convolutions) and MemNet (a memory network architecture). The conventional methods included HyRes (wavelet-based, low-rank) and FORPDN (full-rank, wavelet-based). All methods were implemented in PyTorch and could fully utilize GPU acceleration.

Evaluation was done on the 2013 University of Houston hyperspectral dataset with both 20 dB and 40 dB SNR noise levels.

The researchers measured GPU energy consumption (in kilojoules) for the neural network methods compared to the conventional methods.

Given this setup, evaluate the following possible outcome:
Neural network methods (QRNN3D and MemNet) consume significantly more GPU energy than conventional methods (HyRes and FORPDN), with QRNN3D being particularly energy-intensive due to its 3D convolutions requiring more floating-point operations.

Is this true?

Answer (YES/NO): YES